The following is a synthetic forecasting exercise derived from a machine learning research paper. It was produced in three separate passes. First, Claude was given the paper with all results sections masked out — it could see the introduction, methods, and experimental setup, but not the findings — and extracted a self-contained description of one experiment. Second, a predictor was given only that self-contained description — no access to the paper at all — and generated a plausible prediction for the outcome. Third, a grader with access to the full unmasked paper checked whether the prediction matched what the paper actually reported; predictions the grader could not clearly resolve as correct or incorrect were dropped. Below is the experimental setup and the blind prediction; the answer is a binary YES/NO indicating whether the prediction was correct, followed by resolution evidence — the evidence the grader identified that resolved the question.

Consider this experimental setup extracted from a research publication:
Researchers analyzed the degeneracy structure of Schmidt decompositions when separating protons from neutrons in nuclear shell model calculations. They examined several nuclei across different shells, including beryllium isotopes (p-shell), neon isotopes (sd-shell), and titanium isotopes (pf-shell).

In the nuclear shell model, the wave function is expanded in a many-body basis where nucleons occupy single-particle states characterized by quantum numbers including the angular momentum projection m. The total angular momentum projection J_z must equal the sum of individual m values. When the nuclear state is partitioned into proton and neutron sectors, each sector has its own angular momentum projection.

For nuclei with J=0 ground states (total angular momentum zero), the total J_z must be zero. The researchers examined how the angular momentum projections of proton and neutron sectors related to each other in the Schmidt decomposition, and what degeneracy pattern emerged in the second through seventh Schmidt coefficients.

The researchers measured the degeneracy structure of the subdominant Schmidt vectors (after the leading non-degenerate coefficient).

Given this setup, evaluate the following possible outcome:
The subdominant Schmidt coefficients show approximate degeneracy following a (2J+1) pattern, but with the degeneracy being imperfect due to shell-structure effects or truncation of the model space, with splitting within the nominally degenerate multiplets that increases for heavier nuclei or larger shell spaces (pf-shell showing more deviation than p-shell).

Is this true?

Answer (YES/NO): NO